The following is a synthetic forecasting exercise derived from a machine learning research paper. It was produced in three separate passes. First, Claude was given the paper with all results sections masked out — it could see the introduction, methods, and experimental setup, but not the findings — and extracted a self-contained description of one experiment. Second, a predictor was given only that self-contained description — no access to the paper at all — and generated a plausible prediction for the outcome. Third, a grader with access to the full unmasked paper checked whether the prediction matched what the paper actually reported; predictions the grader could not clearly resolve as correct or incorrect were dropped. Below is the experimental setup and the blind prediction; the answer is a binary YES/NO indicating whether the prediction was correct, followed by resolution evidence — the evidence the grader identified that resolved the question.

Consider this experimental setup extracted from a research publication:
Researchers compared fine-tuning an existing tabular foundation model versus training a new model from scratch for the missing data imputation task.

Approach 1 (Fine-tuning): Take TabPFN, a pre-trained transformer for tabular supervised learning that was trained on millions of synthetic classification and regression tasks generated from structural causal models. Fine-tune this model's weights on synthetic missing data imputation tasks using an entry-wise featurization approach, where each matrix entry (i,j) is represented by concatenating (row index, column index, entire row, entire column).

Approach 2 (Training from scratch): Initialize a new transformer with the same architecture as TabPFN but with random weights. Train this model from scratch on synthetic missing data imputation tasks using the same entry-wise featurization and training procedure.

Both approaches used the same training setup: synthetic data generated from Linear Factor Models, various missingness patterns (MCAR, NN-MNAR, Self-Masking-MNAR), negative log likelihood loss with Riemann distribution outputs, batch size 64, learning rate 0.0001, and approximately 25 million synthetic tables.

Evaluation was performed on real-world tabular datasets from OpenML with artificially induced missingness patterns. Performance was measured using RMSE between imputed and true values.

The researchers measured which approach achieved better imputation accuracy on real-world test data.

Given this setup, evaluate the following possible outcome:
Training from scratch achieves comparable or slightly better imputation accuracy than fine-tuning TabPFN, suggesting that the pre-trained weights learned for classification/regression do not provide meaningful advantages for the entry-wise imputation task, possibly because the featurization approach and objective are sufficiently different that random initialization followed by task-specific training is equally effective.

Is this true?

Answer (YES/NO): YES